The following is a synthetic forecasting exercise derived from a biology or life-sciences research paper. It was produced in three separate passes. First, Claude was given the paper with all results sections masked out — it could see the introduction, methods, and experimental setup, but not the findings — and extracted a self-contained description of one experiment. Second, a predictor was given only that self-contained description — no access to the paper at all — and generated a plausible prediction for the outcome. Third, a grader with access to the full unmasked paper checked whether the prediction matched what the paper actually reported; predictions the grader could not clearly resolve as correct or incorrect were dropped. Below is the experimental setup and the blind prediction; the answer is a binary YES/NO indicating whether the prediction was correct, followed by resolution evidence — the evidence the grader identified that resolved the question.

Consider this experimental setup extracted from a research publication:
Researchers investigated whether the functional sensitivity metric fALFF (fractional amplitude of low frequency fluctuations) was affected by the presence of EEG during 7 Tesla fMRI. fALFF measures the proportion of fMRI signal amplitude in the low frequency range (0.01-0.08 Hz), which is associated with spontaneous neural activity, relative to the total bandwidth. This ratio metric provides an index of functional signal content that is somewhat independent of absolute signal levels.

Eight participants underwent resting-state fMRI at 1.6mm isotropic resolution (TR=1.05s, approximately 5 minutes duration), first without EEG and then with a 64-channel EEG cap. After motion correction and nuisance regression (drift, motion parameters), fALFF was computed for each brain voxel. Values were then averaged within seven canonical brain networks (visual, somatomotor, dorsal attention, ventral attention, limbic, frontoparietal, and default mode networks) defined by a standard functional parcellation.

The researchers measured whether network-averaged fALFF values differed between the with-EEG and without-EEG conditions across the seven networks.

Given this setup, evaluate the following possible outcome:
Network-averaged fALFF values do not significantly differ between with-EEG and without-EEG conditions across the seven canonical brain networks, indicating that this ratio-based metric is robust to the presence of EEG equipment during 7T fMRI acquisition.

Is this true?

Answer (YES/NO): YES